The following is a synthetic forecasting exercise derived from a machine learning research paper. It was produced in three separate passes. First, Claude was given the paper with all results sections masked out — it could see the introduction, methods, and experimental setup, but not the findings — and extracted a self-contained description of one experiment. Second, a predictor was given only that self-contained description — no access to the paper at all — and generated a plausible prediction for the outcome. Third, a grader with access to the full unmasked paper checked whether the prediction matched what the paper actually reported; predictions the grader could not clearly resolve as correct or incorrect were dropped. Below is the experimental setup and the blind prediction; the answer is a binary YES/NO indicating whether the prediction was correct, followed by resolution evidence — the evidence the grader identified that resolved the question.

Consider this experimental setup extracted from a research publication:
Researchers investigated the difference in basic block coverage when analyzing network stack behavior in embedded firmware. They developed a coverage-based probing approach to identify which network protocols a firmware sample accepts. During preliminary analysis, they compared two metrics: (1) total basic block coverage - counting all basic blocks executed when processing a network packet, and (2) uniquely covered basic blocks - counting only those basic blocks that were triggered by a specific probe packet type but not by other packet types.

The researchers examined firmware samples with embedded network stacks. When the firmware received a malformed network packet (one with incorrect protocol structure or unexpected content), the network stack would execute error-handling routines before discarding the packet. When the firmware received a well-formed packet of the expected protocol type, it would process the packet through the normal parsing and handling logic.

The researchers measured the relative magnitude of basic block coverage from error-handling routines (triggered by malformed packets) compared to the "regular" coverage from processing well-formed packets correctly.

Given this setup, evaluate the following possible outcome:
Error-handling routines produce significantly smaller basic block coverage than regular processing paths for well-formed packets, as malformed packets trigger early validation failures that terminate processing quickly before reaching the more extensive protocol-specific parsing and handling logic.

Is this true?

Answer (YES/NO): NO